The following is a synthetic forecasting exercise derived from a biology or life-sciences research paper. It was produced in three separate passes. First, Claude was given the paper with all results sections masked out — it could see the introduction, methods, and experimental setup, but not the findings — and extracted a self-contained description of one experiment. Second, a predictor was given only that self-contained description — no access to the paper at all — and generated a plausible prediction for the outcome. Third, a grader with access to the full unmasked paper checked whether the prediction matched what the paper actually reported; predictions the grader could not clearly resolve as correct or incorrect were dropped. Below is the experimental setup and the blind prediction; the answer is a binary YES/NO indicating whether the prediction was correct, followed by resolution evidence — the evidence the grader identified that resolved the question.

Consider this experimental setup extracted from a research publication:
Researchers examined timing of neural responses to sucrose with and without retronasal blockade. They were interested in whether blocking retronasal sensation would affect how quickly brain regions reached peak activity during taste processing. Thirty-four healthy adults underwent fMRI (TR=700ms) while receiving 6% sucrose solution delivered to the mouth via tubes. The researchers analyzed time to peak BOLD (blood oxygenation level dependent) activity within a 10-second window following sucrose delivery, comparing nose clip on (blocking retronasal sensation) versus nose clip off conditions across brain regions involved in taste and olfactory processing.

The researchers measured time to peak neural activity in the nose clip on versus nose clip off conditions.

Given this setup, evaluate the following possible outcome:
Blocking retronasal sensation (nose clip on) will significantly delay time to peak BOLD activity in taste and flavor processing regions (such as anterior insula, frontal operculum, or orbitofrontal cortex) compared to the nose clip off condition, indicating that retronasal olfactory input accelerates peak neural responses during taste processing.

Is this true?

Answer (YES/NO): NO